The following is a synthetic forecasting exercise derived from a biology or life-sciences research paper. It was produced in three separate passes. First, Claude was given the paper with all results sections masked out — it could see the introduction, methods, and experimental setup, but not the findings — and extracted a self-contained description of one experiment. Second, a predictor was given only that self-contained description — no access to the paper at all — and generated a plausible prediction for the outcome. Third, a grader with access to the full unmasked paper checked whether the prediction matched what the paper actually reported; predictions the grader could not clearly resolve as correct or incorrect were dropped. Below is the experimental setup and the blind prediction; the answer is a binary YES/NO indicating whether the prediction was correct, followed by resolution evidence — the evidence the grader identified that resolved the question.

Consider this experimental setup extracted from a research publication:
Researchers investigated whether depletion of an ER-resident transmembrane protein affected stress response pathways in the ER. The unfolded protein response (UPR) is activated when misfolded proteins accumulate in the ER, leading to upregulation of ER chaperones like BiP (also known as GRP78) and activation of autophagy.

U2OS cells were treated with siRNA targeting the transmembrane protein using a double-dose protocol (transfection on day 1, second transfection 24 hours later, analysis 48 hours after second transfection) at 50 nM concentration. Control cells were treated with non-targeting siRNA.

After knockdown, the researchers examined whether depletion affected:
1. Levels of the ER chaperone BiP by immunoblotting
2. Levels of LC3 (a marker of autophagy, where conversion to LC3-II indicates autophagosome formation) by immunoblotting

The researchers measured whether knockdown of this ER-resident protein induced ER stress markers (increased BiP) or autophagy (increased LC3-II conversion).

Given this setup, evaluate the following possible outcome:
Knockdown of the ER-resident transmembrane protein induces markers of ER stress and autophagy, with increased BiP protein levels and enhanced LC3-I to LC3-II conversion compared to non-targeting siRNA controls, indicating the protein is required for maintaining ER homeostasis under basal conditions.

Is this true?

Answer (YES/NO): NO